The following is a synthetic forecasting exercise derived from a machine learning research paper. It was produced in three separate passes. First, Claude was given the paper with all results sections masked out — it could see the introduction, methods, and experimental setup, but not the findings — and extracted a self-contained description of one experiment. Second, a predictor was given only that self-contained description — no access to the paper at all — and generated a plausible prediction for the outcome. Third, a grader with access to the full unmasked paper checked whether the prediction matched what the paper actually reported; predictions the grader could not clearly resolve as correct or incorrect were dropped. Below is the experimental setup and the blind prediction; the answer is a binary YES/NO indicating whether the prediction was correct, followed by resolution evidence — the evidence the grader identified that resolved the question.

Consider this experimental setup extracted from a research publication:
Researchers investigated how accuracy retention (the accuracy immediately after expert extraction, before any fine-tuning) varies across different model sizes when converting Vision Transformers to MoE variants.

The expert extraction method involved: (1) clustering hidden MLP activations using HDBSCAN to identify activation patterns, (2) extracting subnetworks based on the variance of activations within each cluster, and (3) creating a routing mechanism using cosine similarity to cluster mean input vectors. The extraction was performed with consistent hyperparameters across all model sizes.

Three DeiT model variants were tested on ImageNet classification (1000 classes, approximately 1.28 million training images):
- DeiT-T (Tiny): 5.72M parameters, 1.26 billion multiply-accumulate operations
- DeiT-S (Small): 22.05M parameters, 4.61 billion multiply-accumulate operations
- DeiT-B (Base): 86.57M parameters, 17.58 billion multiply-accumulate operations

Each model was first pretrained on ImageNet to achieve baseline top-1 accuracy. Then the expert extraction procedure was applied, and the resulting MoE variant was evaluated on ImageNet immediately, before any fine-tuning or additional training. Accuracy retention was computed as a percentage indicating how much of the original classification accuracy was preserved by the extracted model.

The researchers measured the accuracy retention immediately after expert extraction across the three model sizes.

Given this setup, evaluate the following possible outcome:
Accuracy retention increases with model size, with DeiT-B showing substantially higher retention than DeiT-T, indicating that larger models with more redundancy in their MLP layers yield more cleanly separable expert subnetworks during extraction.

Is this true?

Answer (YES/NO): YES